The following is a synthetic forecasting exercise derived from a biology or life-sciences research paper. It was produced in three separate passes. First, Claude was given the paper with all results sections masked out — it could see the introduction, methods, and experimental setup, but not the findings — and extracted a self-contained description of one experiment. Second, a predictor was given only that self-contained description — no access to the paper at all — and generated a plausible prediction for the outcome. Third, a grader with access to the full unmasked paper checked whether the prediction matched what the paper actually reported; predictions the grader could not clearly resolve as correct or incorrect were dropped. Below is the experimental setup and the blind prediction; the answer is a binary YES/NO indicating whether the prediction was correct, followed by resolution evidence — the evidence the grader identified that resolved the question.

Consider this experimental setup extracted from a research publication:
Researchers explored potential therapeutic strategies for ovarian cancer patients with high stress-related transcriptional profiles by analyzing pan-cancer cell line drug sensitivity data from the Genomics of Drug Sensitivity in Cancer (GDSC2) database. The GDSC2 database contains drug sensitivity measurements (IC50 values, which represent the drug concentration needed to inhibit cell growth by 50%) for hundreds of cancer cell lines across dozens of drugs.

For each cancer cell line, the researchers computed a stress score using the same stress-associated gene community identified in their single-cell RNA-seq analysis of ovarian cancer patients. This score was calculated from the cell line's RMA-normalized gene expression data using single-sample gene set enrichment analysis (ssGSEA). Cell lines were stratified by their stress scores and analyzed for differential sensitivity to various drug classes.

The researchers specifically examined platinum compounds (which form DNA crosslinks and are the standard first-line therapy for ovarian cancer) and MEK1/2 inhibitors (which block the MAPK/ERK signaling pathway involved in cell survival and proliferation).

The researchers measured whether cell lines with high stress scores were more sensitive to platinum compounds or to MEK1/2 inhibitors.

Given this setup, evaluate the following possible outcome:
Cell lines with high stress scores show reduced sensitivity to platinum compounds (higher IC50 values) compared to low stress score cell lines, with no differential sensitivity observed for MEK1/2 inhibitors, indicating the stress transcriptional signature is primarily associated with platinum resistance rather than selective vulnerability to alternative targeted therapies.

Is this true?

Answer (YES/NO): NO